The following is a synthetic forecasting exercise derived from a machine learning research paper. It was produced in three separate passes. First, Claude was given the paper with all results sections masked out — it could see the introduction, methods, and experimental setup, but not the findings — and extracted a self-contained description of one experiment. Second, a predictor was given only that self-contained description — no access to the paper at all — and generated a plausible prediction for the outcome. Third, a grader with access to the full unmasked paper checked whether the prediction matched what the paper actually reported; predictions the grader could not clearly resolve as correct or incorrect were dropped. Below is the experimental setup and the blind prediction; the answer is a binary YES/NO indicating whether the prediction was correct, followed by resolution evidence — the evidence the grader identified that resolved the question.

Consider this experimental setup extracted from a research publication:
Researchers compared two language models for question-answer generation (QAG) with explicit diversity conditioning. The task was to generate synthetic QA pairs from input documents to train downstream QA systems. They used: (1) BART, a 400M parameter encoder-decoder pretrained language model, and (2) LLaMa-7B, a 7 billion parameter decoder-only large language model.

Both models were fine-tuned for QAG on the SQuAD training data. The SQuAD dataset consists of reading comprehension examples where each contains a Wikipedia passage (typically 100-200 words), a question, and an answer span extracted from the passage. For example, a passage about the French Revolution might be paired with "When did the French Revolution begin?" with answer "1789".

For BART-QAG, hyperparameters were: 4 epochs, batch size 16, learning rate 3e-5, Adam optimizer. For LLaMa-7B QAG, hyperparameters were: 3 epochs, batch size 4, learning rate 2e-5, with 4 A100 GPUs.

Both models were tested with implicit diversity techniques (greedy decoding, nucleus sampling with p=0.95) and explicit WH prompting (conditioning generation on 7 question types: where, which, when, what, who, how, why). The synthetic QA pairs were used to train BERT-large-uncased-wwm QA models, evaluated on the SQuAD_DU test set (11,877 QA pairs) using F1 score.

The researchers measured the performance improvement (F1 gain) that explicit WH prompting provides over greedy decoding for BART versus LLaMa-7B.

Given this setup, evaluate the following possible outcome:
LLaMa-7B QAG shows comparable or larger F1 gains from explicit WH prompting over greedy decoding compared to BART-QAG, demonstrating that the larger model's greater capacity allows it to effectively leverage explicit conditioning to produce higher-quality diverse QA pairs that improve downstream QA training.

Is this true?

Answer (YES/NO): NO